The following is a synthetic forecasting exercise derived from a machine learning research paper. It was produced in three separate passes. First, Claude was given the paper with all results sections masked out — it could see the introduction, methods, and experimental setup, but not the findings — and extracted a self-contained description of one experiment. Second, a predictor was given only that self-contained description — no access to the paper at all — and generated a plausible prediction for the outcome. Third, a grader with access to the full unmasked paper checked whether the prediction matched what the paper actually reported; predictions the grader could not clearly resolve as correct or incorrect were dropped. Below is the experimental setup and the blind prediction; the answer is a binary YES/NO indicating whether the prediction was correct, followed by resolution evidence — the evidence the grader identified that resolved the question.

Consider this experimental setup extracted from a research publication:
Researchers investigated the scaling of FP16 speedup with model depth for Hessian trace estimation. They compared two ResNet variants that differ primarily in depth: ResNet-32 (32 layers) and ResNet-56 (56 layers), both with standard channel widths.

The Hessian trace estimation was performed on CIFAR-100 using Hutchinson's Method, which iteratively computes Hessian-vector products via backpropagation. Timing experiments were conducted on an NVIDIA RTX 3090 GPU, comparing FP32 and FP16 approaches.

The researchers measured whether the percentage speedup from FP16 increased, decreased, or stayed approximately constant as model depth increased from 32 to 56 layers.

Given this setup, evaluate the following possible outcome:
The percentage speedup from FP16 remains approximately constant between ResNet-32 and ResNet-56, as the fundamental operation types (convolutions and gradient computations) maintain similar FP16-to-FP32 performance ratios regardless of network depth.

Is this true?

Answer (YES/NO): NO